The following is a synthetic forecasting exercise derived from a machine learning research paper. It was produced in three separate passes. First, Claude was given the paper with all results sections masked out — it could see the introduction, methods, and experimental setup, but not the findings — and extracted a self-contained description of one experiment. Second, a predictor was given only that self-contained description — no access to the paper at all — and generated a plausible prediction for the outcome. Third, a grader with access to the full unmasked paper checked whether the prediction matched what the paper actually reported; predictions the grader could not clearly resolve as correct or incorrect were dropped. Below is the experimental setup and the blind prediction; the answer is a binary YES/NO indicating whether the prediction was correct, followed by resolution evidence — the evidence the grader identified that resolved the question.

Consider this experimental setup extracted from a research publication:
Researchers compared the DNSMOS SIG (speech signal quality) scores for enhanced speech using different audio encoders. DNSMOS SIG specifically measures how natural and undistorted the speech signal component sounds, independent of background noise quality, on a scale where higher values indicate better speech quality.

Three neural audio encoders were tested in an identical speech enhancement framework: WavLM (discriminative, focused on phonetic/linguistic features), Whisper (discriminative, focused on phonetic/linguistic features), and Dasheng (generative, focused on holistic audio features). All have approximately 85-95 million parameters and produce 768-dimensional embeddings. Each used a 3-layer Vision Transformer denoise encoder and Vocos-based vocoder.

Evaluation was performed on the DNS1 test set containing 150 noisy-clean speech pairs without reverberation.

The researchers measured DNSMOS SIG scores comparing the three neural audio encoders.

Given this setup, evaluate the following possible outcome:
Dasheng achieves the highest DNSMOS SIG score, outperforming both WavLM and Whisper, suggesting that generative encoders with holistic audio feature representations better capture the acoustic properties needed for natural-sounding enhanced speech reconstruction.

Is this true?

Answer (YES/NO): NO